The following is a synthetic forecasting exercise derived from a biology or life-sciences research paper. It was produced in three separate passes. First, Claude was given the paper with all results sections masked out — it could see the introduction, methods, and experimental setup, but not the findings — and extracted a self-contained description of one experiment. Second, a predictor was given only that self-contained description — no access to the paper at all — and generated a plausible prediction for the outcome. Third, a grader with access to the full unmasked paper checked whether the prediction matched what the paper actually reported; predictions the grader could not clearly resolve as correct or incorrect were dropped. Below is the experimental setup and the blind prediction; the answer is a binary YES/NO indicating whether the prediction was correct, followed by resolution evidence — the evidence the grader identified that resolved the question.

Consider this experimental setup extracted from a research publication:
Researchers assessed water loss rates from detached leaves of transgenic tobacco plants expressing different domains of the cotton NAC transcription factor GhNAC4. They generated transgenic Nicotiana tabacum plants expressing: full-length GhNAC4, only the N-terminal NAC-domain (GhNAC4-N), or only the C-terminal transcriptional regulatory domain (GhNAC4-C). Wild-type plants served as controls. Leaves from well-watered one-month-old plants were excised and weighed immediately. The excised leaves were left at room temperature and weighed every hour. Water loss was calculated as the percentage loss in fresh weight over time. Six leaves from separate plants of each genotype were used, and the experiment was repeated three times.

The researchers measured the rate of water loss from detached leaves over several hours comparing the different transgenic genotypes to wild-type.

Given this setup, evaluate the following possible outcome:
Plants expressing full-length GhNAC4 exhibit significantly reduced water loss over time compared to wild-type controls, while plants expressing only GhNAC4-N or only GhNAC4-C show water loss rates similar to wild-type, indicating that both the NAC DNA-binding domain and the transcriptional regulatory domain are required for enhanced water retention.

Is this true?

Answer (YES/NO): NO